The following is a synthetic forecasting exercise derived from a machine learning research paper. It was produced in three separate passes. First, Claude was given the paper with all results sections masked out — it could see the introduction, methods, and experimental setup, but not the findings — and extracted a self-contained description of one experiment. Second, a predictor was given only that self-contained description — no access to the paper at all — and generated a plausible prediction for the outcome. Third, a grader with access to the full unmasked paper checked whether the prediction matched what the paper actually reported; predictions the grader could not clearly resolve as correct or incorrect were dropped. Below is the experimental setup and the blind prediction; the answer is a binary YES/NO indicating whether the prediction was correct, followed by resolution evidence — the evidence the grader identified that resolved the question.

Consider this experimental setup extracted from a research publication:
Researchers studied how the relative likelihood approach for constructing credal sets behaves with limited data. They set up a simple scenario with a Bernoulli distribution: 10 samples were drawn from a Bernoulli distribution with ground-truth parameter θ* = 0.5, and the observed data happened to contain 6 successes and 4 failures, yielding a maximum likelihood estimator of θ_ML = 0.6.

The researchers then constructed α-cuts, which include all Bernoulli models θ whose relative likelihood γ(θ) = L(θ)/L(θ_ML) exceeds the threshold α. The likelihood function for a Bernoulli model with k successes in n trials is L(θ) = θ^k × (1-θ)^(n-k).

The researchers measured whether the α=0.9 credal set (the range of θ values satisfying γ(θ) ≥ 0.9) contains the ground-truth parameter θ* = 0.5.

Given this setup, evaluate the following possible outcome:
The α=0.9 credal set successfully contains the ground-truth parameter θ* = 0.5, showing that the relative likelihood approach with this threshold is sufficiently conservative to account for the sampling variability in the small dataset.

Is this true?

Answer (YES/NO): NO